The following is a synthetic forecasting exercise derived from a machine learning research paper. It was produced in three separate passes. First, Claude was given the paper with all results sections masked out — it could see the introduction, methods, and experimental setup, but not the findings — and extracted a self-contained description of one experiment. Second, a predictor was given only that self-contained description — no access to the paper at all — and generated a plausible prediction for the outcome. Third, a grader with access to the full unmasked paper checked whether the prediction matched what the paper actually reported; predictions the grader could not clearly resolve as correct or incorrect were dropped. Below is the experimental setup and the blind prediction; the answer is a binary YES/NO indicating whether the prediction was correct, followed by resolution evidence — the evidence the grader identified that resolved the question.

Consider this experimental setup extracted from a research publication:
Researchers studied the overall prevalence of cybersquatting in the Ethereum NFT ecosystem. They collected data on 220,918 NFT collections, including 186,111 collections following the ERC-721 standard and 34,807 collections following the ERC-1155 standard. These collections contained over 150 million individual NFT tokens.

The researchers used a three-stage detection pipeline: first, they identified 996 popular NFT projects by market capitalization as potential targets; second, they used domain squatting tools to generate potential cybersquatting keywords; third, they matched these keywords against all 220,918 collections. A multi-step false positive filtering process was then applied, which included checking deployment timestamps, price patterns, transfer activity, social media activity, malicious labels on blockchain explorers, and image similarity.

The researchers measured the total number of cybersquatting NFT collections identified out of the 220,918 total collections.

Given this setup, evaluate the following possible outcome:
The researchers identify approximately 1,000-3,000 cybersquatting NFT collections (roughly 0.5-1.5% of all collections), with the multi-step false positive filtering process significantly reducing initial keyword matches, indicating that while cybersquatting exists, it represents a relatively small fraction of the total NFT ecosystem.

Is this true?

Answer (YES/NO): NO